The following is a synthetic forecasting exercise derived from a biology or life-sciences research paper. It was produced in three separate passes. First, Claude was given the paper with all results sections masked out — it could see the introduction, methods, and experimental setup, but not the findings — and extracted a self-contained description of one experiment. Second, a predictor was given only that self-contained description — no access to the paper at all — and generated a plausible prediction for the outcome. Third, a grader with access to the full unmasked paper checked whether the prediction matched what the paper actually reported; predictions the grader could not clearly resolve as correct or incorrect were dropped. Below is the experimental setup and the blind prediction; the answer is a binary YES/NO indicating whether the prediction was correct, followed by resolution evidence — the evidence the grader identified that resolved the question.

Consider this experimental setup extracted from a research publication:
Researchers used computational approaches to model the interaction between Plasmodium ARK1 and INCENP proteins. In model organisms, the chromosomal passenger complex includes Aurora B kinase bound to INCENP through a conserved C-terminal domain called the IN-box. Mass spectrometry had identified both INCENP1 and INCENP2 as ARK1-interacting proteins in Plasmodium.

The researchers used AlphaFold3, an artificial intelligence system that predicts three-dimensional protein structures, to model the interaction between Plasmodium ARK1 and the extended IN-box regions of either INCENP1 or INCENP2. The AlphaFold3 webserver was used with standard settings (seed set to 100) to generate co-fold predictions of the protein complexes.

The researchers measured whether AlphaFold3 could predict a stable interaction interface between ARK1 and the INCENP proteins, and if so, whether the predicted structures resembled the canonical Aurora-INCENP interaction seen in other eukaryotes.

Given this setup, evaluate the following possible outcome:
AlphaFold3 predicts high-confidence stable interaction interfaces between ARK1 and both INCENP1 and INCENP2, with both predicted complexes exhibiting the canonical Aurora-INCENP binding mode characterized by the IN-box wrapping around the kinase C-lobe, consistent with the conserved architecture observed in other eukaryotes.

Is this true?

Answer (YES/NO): NO